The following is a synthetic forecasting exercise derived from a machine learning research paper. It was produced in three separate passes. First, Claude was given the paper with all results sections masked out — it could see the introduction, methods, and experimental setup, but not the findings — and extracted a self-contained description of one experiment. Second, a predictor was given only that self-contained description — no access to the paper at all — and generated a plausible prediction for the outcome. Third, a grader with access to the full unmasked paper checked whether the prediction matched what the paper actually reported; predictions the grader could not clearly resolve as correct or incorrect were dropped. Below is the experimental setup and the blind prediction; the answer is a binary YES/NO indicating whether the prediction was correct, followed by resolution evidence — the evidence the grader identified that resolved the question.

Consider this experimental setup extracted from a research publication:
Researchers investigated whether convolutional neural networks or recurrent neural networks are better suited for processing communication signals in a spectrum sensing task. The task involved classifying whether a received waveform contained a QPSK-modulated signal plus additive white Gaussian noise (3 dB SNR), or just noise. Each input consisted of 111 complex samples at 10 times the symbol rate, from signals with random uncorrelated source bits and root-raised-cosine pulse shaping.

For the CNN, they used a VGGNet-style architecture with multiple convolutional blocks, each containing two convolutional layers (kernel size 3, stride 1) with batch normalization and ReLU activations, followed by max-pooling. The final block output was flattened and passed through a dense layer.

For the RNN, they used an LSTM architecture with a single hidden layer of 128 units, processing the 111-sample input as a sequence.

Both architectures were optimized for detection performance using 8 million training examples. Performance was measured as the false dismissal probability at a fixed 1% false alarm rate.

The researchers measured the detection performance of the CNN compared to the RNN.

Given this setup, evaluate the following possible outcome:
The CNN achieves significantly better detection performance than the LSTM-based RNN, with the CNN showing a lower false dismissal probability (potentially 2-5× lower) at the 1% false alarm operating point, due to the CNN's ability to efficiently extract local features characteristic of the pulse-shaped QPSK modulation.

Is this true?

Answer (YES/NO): NO